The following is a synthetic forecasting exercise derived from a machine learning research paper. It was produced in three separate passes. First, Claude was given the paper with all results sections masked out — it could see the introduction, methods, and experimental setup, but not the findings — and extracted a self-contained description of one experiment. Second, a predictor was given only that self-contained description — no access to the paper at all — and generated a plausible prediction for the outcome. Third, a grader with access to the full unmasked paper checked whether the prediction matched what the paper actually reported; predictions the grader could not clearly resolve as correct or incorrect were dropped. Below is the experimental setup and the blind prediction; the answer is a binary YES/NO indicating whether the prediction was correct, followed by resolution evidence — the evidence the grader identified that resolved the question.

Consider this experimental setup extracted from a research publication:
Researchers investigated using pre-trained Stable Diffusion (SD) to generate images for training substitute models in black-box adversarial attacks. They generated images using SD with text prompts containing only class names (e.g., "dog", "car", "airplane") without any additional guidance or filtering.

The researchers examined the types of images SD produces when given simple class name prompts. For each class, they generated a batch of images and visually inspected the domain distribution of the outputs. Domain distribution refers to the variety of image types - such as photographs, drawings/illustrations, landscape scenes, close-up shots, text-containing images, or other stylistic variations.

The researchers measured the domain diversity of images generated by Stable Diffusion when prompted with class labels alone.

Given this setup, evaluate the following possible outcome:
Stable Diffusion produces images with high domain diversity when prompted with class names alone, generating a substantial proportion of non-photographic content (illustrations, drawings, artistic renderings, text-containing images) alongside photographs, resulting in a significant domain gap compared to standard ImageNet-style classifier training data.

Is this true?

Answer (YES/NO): YES